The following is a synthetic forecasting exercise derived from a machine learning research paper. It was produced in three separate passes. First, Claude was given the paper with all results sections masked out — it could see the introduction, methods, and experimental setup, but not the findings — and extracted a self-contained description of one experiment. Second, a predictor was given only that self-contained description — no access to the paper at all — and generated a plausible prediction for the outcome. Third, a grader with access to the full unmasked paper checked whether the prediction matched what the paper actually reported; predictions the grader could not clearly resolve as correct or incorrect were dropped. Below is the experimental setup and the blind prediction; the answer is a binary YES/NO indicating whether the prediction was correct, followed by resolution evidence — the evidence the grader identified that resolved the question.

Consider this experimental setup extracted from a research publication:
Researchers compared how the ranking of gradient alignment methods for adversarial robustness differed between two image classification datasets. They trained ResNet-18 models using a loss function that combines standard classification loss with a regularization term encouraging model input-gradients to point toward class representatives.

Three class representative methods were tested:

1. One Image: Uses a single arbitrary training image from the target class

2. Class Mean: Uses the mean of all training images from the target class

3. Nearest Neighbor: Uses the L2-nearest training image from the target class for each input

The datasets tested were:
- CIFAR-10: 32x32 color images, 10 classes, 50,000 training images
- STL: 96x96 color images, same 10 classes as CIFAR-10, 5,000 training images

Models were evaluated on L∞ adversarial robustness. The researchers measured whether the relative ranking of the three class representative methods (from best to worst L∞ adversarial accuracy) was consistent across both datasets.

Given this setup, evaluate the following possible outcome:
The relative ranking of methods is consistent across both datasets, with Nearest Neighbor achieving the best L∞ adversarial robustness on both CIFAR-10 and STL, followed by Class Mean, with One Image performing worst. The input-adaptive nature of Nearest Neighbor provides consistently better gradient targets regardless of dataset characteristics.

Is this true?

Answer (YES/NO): NO